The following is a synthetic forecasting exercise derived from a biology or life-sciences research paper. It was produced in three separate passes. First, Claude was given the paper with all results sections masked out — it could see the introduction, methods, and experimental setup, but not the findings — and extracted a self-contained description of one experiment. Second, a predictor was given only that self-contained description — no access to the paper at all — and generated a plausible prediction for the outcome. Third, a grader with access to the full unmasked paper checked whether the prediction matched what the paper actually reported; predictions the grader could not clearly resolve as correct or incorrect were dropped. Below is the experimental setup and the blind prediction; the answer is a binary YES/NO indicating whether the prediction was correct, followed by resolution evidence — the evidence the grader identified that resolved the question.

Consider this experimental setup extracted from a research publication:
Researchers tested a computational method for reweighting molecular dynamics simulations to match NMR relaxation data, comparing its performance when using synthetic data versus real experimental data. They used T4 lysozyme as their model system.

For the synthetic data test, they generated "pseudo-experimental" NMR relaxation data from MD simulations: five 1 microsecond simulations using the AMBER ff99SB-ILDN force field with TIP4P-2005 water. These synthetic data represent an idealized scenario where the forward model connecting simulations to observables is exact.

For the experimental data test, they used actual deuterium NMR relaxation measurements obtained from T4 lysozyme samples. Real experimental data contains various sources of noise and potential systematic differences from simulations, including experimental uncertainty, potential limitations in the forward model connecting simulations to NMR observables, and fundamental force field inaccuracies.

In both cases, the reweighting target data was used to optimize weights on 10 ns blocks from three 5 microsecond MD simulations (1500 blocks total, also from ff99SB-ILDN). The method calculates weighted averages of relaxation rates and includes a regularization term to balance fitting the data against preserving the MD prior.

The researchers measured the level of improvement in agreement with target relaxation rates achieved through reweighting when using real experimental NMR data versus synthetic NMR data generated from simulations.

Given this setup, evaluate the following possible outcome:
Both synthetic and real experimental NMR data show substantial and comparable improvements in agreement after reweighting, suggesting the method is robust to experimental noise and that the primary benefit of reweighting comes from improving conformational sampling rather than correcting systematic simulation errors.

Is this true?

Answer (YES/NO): NO